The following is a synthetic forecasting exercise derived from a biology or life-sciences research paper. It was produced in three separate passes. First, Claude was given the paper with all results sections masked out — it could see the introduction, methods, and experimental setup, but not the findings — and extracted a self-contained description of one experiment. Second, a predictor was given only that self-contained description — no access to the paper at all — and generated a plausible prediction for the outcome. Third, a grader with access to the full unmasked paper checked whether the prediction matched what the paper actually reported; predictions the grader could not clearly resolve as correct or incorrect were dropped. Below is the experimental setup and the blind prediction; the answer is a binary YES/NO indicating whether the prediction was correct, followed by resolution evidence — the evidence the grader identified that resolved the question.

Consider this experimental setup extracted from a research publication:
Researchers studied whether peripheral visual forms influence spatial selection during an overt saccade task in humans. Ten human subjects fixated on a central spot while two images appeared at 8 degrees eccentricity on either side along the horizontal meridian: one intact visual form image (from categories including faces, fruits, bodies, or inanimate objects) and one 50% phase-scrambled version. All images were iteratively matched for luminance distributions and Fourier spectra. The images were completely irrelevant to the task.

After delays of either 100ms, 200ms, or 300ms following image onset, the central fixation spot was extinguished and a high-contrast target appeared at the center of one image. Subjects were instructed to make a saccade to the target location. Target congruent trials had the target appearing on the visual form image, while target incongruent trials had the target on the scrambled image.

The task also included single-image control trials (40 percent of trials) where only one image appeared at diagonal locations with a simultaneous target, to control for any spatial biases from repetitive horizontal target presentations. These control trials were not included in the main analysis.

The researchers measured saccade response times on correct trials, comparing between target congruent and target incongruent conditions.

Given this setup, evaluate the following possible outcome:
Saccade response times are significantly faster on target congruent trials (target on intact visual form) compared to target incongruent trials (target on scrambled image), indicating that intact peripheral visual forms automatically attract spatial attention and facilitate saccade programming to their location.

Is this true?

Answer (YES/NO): YES